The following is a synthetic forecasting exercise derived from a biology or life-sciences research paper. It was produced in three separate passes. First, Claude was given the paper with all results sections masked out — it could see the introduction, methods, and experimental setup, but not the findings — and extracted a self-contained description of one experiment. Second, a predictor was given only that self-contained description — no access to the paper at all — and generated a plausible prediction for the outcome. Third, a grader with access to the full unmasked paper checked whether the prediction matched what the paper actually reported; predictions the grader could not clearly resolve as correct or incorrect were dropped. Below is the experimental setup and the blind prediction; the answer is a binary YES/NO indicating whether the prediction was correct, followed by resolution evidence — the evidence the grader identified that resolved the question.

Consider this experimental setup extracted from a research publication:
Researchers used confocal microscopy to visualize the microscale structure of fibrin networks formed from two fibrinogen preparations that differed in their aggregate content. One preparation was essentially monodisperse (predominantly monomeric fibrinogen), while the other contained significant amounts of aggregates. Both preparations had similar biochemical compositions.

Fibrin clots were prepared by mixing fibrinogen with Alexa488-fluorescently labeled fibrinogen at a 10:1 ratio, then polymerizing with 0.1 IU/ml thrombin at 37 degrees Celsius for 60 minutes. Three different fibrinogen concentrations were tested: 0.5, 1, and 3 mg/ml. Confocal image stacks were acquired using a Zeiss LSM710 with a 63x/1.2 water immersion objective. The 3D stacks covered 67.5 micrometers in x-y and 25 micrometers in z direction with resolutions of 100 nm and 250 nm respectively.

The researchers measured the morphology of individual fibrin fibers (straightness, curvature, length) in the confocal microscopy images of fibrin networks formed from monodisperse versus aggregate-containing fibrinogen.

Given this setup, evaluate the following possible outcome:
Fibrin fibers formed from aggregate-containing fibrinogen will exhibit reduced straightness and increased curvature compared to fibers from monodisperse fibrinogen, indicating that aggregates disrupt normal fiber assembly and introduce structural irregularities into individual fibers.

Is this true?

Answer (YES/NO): YES